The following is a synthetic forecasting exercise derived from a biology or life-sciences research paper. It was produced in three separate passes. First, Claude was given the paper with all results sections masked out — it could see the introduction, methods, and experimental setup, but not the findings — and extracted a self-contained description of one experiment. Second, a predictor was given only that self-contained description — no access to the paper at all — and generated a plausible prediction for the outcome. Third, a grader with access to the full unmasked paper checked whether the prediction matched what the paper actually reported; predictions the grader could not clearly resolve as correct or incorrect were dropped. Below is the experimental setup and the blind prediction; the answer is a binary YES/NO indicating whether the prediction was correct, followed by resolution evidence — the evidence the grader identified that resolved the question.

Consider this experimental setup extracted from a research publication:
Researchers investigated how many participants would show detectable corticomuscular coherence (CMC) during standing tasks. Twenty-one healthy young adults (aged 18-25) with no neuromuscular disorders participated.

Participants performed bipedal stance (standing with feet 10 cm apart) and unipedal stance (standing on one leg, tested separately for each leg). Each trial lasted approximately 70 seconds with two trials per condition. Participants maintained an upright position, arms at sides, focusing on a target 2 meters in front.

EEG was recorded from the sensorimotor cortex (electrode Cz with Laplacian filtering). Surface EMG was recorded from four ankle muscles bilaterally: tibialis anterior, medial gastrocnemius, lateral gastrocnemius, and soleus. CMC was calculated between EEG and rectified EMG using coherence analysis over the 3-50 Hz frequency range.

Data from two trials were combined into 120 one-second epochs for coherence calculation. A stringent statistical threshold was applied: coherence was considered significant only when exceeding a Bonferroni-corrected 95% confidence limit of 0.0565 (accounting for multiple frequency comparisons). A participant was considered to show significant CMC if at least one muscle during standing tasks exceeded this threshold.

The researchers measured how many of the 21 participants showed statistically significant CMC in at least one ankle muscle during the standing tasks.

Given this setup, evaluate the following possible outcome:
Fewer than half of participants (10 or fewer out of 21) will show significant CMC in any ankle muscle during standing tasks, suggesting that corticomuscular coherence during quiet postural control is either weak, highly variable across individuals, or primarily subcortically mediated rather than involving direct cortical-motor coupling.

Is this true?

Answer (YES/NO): NO